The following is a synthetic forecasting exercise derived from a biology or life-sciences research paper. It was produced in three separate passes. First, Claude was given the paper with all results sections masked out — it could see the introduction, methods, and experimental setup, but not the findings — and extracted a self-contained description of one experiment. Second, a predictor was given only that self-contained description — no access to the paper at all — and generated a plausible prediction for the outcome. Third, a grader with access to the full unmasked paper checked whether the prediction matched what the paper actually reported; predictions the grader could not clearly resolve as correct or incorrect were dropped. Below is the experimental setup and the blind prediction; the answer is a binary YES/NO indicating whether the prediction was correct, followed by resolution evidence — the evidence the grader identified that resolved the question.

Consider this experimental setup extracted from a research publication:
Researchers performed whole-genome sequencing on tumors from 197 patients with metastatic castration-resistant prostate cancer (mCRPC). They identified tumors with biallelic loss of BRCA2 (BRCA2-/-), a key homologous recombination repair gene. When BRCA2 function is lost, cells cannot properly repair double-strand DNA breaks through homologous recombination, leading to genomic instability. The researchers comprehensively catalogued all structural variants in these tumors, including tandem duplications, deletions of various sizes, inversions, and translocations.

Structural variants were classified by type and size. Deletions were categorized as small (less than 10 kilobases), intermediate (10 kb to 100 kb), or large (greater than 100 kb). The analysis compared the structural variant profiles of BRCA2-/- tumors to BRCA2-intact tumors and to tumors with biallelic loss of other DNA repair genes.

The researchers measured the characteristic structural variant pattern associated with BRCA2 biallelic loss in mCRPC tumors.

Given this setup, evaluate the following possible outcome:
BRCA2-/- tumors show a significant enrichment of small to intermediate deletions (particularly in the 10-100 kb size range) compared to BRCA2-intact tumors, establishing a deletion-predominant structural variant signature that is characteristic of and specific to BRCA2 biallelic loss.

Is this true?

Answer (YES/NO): NO